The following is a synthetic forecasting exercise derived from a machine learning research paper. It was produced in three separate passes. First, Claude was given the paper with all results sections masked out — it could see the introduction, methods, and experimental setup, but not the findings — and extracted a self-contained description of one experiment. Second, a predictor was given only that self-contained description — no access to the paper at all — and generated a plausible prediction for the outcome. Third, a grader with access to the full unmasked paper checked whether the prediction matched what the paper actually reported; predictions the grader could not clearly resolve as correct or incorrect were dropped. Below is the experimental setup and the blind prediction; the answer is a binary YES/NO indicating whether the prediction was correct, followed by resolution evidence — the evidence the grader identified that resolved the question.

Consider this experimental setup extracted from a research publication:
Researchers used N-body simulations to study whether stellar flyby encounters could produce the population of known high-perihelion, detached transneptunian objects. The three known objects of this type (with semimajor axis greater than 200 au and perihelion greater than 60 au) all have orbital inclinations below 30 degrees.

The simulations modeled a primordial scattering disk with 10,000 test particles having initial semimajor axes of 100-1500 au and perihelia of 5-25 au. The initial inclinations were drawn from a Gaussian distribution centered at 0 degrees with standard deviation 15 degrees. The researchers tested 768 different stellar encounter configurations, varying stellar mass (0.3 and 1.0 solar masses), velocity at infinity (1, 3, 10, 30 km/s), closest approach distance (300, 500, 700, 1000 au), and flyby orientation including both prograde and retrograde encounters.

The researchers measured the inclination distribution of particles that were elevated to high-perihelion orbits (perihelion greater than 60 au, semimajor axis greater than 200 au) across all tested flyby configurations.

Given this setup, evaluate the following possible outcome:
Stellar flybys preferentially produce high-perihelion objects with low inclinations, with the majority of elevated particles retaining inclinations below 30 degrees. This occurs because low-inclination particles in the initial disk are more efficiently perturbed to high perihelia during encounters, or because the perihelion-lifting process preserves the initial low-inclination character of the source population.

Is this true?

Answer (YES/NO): NO